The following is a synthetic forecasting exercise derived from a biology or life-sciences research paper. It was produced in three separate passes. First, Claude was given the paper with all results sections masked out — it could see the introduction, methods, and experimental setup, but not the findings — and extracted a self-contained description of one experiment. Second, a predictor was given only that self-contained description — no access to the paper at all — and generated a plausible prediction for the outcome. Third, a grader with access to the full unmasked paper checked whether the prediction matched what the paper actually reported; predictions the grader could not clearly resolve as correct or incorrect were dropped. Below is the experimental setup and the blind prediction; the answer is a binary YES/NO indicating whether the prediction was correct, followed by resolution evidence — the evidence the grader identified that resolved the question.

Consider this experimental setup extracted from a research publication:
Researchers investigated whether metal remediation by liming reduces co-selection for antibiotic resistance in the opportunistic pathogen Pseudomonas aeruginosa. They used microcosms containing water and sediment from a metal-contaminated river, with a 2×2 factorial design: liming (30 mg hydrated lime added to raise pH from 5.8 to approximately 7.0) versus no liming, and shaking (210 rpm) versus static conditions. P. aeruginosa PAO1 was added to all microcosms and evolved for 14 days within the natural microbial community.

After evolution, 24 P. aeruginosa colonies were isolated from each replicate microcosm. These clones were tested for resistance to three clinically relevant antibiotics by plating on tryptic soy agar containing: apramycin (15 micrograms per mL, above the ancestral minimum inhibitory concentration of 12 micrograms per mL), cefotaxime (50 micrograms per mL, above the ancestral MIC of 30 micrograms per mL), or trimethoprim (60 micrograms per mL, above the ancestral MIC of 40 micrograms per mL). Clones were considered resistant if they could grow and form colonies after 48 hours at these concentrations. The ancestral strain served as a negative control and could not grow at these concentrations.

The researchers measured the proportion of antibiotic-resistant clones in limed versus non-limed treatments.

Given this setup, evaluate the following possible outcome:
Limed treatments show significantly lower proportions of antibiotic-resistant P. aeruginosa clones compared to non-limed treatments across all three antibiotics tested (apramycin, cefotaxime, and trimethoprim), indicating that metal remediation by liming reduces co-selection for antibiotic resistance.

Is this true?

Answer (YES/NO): NO